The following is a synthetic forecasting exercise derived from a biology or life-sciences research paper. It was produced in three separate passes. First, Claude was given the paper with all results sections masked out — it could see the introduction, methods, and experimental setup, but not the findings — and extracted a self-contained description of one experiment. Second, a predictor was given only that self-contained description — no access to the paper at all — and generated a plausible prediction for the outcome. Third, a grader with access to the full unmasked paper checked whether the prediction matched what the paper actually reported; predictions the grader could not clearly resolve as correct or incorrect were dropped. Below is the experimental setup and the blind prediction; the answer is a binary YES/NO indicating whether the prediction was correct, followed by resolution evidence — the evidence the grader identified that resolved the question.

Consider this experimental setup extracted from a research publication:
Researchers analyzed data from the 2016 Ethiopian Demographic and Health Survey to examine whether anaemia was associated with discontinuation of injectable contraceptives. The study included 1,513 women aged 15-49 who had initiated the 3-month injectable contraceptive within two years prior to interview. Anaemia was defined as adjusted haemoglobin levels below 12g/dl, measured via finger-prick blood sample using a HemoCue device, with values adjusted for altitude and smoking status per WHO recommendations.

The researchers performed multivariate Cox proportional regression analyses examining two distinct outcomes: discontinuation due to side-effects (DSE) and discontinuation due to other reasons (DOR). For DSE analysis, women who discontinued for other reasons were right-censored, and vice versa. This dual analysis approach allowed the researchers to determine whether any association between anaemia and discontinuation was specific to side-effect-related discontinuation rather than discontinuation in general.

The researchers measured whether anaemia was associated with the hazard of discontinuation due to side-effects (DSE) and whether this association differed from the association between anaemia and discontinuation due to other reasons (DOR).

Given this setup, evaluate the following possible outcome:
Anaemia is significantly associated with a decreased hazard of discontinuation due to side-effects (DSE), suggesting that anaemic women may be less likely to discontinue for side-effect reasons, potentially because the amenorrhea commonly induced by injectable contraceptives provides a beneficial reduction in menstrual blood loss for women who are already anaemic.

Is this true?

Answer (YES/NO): NO